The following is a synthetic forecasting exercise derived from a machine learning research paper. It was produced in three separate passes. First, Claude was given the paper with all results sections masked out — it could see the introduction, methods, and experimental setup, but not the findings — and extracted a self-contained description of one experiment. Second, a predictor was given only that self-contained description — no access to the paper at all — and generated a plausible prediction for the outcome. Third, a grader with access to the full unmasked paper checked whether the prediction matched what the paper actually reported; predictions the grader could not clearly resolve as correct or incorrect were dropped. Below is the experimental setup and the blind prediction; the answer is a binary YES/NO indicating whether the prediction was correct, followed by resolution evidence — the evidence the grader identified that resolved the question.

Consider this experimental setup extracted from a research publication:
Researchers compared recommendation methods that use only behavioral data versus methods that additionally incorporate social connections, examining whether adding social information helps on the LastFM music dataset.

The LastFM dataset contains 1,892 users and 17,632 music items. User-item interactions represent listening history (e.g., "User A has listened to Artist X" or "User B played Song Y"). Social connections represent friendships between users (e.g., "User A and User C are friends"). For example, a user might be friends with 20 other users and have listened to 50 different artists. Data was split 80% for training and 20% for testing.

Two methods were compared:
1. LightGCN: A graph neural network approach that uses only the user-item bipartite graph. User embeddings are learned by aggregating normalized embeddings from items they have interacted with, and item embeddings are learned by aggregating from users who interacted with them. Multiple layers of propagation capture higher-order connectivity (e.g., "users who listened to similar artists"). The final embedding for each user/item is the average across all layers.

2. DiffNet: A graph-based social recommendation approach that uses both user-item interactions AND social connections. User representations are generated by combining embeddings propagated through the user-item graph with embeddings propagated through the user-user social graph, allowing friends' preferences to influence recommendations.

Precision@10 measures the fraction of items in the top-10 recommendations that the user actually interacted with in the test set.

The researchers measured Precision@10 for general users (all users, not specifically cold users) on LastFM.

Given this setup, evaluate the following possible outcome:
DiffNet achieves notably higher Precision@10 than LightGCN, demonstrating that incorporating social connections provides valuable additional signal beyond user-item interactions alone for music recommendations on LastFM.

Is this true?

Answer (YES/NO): NO